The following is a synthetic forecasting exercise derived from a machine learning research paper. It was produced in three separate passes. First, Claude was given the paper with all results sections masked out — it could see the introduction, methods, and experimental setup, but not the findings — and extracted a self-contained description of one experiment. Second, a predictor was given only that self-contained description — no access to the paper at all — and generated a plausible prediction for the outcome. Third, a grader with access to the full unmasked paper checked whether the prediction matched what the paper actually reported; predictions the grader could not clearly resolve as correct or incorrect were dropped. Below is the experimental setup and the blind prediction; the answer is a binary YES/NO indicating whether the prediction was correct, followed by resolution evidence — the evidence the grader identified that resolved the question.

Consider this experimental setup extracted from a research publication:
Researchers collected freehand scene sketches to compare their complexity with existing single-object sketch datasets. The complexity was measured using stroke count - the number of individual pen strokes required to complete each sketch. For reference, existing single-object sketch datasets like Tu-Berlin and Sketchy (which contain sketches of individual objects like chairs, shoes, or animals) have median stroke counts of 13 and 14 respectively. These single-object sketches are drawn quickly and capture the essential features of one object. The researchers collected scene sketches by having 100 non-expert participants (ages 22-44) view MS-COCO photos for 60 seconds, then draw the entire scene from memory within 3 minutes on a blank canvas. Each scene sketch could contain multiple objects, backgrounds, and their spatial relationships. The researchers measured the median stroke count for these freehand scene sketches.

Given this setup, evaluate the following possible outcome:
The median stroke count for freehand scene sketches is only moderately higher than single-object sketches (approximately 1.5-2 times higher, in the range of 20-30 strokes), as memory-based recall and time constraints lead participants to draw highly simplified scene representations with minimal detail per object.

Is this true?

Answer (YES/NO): NO